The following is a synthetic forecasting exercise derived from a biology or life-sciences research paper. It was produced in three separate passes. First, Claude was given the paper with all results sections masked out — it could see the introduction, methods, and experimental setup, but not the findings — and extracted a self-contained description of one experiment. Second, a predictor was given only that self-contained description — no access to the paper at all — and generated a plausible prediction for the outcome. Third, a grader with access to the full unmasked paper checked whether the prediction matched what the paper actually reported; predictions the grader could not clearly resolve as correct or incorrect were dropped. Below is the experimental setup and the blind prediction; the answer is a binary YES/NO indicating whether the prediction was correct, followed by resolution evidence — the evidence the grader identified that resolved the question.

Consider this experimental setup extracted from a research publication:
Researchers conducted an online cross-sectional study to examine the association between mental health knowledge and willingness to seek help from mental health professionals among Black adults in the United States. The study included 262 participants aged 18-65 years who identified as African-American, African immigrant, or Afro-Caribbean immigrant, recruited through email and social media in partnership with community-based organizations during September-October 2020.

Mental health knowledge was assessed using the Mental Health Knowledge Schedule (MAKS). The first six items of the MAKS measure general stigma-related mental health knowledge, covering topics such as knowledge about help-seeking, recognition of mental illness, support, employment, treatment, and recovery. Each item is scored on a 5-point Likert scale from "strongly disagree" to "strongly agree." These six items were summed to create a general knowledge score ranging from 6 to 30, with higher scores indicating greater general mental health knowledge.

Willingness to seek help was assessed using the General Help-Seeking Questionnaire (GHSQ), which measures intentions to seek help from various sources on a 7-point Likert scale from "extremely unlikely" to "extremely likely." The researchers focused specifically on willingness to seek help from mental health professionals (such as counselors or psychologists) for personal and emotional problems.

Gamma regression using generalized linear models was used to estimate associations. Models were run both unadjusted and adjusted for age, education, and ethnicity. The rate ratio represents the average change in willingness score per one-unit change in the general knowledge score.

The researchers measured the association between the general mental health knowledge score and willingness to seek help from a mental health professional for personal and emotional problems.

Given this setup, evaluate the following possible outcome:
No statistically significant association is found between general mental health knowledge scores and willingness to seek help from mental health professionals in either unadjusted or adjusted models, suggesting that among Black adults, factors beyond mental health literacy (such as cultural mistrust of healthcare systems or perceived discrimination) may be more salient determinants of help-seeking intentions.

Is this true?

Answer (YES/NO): NO